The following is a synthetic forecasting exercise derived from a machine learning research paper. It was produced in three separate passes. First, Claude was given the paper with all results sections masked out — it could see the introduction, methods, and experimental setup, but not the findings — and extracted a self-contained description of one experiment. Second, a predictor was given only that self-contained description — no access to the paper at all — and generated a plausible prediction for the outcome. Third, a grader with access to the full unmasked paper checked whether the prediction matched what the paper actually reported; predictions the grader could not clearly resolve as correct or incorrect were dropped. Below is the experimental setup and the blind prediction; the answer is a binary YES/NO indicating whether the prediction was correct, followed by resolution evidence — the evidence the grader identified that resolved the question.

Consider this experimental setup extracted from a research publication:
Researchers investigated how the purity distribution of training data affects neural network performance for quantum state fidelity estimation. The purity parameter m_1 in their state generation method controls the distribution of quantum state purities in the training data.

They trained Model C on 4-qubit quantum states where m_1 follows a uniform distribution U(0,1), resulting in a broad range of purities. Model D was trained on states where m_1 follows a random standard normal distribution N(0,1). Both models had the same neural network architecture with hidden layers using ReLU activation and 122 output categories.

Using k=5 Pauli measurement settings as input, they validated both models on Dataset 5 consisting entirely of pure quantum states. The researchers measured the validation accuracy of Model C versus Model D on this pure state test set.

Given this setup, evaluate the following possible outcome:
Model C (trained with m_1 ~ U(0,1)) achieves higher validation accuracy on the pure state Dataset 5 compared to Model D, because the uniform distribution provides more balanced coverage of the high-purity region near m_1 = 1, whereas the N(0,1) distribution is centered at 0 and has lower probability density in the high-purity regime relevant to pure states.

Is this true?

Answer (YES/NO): YES